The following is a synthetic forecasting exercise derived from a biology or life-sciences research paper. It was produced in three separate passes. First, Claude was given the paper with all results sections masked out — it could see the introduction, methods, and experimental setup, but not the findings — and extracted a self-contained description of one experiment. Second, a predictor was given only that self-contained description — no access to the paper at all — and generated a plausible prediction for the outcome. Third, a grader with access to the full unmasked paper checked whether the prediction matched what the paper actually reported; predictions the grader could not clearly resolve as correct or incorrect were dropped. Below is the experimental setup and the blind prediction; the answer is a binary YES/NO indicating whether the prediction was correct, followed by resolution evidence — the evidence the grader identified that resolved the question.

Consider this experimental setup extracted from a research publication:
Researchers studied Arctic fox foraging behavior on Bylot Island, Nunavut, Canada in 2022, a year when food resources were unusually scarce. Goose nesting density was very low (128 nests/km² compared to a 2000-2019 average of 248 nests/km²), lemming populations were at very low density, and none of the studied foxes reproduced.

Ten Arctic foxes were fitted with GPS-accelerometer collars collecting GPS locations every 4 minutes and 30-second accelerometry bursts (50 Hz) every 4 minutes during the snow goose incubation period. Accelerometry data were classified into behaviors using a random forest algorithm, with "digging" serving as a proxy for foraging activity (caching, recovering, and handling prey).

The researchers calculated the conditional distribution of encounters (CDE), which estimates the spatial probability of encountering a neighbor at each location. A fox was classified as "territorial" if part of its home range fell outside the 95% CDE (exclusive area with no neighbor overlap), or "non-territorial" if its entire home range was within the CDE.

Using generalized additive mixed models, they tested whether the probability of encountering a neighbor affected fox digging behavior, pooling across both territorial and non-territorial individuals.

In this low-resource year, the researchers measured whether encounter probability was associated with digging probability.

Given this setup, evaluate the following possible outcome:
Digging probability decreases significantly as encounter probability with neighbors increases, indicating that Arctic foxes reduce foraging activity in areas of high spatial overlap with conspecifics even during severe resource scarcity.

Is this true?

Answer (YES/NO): NO